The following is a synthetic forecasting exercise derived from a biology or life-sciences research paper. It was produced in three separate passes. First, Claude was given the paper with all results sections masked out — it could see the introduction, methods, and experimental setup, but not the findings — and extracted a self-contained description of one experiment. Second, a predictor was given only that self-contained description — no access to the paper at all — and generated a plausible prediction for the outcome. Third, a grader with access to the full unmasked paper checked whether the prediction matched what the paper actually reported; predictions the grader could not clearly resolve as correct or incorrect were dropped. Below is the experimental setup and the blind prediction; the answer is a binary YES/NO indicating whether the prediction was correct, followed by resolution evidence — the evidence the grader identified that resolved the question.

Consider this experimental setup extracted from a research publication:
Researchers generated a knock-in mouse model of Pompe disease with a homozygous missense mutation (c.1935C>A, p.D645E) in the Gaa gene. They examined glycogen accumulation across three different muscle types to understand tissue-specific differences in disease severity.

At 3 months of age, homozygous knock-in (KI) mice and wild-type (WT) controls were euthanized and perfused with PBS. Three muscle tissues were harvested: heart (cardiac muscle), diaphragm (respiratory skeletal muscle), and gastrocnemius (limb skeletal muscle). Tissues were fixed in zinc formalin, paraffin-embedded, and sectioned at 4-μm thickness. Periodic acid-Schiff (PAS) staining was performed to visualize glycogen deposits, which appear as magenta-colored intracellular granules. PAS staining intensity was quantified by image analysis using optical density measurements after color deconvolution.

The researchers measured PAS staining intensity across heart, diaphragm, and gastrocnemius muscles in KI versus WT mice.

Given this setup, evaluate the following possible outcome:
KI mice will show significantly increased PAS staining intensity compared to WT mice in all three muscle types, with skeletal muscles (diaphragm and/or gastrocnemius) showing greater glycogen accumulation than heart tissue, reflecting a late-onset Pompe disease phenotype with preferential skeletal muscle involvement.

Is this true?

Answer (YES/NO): NO